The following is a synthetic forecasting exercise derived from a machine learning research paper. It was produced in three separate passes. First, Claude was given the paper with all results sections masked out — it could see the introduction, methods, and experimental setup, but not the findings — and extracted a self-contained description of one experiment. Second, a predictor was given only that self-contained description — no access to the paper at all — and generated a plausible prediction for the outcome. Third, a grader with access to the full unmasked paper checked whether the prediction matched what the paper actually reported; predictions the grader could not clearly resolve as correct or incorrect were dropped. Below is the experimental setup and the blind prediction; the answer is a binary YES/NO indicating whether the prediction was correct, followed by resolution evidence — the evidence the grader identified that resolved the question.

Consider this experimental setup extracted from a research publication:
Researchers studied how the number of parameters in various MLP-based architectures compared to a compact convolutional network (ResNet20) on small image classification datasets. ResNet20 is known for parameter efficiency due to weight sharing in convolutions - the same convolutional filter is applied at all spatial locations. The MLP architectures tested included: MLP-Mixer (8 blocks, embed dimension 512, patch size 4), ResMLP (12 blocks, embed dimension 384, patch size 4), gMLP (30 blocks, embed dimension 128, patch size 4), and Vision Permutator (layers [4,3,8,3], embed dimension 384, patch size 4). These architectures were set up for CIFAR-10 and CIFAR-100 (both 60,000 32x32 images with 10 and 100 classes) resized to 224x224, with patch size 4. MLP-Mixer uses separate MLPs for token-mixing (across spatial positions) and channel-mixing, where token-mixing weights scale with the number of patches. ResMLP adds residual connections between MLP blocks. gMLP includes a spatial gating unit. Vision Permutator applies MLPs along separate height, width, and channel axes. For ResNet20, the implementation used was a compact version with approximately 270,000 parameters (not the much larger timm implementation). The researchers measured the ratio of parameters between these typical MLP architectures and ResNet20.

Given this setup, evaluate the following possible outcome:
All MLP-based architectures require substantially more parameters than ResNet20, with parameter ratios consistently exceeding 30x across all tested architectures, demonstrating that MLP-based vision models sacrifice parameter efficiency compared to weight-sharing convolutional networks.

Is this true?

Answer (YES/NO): NO